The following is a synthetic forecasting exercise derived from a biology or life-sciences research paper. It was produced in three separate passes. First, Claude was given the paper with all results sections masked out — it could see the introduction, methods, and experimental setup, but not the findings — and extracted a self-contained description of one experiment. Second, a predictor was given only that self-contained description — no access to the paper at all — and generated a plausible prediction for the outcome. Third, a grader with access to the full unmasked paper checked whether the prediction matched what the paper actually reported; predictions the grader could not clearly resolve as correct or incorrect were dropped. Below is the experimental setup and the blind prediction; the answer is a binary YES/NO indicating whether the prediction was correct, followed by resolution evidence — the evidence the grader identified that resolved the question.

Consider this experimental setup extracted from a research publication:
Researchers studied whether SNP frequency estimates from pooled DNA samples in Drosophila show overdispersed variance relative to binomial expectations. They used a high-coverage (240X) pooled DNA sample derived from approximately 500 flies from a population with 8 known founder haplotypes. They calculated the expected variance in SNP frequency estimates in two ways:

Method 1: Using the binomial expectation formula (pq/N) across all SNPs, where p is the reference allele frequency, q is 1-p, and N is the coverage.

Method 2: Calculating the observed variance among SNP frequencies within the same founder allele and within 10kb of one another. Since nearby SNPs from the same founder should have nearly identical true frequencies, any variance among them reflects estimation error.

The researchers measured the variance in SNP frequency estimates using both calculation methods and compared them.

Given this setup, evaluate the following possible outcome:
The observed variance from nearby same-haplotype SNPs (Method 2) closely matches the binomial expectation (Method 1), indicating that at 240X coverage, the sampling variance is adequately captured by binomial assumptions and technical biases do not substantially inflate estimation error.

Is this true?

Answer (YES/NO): NO